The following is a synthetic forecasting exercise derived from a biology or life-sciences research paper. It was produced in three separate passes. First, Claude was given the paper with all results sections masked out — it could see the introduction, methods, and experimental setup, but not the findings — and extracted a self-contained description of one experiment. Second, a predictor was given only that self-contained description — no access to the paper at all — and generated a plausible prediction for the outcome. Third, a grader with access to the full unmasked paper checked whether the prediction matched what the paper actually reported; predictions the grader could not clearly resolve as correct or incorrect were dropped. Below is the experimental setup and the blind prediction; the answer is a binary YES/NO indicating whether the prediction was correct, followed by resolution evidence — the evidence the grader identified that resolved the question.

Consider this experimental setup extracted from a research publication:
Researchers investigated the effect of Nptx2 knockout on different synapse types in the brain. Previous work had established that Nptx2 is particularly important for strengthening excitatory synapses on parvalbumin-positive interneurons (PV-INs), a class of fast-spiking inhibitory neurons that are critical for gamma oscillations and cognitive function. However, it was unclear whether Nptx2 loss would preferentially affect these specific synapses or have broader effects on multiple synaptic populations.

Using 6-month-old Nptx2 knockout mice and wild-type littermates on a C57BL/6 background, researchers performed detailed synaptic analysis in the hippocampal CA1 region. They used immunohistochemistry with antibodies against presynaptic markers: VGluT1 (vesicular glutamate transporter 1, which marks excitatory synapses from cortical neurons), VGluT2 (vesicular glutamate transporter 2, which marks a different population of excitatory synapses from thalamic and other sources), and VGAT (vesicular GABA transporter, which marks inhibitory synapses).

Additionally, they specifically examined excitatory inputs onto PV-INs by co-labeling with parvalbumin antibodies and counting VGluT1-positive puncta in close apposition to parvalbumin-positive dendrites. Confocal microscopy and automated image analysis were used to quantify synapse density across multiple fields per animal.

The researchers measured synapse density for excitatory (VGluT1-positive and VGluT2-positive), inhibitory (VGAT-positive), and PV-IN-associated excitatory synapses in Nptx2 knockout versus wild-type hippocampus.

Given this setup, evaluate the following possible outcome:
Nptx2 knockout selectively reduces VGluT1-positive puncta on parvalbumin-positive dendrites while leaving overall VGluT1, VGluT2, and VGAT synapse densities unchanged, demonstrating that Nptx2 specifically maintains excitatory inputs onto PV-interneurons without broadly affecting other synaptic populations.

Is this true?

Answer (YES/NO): NO